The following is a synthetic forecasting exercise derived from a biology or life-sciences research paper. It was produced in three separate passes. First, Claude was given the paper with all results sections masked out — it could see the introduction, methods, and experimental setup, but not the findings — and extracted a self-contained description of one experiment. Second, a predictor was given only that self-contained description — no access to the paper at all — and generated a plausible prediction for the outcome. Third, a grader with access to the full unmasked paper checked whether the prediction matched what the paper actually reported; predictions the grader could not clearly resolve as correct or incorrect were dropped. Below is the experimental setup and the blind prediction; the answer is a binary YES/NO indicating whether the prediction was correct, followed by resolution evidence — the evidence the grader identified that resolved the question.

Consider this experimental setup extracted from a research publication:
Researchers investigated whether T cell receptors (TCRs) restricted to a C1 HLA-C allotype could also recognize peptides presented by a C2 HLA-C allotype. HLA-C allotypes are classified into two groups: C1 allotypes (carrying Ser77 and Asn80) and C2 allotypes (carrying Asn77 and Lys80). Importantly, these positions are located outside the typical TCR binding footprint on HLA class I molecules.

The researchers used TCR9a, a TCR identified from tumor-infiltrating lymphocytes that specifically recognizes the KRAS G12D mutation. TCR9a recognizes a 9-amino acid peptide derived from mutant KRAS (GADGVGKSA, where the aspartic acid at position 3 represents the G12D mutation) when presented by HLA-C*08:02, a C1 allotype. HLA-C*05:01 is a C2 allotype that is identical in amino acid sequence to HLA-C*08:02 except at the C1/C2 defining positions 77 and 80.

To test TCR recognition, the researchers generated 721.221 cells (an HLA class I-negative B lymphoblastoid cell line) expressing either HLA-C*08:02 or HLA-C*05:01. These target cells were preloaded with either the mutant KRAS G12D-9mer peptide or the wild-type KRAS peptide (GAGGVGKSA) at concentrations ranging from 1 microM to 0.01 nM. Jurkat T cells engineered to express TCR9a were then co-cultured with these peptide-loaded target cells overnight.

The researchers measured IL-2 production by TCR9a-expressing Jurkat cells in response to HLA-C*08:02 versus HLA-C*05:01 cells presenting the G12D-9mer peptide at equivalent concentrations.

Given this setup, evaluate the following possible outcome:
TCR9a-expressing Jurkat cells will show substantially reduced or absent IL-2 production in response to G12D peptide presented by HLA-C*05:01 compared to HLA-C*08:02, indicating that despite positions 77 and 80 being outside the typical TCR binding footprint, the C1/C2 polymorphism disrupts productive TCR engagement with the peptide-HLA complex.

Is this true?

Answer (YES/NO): YES